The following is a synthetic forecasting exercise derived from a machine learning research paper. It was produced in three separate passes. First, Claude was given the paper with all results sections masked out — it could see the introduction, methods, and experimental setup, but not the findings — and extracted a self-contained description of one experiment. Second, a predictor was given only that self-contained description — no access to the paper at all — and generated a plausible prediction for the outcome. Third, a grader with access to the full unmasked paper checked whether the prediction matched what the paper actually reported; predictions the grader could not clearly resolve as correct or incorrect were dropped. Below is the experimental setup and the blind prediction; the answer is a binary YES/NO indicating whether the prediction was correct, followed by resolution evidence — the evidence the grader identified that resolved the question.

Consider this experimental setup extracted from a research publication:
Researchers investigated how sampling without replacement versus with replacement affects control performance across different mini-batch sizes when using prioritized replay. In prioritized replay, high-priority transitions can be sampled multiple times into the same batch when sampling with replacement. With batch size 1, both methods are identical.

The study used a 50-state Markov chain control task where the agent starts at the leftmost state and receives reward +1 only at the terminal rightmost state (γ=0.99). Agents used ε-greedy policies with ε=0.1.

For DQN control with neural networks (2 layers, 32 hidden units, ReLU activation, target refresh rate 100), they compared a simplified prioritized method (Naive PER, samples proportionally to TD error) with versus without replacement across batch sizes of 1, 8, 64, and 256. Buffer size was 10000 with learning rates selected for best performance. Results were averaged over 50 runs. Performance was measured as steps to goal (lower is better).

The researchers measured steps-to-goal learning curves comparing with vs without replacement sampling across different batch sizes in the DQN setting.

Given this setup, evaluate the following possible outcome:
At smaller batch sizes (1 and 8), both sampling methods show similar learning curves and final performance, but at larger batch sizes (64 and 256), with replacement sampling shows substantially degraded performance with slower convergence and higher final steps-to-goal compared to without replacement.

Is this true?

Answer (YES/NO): NO